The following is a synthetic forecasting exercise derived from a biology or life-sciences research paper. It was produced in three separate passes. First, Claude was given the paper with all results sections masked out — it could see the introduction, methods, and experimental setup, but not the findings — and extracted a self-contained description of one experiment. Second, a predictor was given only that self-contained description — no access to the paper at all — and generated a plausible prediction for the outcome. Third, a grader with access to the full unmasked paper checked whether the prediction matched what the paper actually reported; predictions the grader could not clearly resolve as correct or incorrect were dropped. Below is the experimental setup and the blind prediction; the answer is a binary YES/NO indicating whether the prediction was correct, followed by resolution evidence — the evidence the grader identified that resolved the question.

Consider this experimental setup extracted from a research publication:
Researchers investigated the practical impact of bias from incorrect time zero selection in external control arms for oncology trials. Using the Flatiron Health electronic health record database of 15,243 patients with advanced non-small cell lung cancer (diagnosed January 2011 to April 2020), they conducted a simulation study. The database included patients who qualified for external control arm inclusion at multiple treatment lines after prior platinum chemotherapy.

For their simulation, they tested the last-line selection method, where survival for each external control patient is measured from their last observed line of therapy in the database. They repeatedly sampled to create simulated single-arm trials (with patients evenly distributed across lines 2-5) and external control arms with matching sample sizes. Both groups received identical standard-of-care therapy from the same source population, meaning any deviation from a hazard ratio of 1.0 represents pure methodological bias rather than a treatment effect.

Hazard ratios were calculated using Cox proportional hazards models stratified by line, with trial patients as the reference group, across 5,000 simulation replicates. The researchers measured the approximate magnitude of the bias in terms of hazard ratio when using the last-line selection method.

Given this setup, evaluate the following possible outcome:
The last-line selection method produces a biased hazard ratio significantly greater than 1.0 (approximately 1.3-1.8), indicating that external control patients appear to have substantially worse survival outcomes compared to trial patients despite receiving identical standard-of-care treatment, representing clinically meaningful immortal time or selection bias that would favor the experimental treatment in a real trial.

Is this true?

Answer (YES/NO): NO